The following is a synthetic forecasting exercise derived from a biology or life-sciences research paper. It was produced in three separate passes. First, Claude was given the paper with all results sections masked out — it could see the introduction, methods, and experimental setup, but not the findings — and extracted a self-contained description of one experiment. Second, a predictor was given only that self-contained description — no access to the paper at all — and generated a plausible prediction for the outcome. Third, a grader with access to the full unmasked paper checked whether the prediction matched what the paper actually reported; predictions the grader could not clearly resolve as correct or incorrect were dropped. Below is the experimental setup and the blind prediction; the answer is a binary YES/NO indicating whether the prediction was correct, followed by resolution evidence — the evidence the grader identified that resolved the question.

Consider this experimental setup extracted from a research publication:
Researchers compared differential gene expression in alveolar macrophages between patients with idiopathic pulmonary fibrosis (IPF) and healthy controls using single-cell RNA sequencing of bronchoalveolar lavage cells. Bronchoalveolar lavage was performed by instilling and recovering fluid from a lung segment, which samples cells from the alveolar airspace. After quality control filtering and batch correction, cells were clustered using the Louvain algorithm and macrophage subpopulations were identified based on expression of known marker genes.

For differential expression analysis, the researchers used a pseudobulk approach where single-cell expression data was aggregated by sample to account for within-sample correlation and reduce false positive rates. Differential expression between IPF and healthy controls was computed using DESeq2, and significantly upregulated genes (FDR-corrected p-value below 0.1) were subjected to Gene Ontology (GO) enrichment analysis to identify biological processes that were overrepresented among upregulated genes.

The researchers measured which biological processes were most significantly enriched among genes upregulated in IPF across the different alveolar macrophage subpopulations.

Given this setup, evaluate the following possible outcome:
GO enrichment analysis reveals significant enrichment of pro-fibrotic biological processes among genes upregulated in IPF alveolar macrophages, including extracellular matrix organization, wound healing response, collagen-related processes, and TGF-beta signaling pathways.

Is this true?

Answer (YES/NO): NO